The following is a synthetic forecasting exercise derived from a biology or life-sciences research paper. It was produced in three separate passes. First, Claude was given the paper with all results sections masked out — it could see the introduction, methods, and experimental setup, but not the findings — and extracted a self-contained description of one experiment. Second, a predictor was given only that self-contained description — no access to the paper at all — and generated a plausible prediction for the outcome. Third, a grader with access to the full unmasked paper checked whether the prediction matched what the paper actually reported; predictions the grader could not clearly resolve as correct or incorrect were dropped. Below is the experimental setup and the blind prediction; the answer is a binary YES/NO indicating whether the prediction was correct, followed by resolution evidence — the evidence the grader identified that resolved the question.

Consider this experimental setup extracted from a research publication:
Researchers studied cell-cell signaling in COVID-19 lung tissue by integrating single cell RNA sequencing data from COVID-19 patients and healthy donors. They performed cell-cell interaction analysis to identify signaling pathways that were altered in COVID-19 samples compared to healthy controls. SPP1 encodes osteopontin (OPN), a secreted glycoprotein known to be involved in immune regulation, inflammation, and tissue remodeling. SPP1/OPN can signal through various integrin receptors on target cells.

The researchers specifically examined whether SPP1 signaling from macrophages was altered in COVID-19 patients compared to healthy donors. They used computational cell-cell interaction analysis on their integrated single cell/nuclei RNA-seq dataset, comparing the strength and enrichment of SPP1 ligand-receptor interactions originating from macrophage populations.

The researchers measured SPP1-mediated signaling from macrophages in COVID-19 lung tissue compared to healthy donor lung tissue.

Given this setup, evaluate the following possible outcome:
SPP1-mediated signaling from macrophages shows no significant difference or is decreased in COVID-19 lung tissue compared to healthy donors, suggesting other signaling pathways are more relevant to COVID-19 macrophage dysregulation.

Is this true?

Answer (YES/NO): NO